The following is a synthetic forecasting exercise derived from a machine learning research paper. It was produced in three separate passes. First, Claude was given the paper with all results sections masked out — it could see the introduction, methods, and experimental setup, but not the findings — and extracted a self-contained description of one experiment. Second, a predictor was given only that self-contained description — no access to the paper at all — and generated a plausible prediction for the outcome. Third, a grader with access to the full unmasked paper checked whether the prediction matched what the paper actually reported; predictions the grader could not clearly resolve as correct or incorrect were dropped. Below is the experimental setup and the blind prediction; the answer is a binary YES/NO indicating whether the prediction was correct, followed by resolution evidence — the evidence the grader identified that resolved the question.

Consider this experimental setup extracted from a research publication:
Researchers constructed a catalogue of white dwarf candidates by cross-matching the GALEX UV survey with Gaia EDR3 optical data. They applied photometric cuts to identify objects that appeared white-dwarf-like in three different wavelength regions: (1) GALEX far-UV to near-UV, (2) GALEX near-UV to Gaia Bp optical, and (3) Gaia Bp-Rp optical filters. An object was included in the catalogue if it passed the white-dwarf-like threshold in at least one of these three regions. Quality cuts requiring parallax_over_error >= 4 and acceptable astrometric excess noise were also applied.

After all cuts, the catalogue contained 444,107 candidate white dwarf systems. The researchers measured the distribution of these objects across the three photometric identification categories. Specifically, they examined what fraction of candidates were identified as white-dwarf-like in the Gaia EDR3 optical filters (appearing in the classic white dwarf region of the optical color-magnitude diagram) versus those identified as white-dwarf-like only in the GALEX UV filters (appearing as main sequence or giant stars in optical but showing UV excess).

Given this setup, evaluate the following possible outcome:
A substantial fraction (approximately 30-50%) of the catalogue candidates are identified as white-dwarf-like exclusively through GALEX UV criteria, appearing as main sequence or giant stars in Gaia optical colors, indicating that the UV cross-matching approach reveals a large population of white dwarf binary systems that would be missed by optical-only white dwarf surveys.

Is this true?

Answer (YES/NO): NO